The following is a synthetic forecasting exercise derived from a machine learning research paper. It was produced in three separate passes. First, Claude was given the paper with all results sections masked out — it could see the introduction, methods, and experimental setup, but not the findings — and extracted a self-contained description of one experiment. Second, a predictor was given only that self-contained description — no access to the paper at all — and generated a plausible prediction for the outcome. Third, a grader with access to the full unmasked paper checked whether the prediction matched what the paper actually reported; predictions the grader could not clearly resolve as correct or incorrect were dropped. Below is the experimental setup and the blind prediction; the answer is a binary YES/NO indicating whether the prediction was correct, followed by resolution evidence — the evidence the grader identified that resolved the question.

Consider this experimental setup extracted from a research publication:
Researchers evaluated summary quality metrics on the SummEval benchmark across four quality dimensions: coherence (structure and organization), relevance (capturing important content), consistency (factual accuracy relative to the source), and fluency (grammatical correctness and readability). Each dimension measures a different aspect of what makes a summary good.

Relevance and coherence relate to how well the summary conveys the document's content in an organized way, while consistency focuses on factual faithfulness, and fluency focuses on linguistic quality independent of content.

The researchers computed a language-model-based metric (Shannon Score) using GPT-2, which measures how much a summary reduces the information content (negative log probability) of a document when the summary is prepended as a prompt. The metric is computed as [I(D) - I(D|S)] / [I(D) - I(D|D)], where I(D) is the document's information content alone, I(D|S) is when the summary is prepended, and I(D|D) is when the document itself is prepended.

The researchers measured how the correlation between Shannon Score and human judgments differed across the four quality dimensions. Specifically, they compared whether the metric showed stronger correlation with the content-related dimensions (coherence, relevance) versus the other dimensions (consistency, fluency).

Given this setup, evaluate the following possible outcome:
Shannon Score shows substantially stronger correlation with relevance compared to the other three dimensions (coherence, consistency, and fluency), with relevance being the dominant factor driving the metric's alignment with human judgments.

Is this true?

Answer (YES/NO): NO